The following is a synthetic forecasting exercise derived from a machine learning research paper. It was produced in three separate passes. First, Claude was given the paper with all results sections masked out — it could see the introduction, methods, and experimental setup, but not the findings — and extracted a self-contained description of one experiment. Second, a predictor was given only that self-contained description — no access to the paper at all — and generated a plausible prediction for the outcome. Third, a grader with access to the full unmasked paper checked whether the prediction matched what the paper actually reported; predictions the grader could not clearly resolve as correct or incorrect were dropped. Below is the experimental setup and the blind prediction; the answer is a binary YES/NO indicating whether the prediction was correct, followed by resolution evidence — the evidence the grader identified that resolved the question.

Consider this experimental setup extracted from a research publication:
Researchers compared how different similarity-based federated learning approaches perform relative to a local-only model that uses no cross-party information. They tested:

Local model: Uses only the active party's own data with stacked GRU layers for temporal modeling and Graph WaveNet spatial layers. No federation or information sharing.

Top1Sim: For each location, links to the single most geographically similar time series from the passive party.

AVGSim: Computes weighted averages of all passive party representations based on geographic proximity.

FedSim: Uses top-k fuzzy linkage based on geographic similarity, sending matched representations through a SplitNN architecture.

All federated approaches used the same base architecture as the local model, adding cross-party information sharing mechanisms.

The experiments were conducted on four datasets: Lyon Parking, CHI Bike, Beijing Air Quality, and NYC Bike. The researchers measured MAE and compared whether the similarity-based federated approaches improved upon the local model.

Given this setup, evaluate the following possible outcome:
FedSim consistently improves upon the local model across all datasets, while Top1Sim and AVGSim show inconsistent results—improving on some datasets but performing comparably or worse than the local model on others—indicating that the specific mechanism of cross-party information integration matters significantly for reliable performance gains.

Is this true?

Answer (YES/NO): NO